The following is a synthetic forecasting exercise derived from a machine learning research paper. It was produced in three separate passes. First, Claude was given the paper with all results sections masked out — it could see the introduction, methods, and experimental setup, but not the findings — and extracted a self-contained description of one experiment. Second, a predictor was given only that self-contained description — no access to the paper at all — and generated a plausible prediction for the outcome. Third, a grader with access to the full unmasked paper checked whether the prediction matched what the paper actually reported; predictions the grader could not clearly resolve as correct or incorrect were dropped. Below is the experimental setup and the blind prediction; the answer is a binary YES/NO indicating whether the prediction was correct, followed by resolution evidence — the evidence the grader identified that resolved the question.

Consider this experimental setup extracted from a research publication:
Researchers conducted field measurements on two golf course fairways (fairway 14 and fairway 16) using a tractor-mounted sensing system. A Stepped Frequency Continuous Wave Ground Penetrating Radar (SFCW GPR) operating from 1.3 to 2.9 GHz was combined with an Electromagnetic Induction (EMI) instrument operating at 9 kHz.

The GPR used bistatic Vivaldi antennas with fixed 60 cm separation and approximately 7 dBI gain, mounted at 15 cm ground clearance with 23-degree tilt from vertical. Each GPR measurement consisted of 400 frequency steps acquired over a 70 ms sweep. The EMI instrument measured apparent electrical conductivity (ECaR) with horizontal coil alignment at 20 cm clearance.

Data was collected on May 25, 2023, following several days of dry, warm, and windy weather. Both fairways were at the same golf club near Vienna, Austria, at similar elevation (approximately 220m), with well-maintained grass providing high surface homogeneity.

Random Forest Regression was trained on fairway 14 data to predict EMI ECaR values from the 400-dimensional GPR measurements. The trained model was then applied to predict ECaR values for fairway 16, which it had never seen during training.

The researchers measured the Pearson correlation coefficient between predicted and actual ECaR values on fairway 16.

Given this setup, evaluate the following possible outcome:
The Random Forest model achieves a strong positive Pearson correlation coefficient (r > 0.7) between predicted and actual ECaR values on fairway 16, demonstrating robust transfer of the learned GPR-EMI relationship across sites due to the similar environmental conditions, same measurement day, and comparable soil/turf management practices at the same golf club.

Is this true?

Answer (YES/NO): NO